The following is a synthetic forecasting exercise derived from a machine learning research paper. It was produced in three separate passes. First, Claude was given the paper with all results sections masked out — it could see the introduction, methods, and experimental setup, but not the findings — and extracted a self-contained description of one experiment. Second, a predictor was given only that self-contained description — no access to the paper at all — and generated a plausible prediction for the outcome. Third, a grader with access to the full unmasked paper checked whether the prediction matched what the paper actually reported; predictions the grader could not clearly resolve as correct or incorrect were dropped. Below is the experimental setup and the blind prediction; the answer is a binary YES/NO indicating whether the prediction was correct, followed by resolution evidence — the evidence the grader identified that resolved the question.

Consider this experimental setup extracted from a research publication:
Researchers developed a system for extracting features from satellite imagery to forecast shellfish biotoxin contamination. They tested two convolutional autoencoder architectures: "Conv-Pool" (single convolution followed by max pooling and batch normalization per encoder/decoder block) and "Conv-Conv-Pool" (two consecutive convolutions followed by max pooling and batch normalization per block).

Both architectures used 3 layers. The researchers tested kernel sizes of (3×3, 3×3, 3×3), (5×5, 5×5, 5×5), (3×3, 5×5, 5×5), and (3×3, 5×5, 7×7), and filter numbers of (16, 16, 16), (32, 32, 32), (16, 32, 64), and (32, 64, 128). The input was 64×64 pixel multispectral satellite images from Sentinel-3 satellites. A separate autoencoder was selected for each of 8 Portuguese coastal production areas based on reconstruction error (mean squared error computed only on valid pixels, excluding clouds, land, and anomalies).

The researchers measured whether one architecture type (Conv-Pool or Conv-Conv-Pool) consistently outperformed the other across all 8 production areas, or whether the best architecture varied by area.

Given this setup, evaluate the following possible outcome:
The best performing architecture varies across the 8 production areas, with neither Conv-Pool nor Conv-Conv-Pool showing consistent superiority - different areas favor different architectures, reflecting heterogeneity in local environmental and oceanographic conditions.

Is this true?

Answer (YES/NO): YES